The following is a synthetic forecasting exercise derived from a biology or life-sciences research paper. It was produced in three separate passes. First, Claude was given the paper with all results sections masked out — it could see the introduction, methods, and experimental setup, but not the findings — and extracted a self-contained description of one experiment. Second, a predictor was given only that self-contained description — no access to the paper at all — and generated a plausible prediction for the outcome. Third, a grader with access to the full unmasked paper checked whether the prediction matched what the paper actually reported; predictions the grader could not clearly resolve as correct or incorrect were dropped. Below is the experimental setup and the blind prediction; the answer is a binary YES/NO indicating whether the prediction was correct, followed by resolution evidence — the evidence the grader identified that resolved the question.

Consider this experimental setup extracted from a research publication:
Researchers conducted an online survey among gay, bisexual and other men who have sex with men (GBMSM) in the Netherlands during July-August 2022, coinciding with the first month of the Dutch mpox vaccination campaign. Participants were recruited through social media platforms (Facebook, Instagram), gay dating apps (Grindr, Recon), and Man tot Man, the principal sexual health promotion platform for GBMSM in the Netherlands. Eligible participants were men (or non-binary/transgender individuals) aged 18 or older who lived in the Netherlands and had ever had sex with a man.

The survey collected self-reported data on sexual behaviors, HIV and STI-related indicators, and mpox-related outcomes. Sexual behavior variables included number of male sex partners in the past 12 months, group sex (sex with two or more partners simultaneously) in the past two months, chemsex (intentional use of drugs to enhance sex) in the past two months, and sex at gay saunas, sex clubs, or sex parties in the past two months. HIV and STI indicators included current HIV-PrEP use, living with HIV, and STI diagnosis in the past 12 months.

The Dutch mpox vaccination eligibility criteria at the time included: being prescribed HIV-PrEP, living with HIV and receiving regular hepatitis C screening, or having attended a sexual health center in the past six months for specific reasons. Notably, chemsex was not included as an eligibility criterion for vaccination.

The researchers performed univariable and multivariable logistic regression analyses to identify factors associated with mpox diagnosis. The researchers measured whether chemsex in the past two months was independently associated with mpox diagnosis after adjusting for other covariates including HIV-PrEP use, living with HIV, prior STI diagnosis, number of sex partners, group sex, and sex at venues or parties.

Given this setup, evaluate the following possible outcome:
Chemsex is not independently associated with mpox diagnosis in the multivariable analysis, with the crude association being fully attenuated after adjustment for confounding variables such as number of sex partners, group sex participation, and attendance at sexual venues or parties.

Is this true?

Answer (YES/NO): YES